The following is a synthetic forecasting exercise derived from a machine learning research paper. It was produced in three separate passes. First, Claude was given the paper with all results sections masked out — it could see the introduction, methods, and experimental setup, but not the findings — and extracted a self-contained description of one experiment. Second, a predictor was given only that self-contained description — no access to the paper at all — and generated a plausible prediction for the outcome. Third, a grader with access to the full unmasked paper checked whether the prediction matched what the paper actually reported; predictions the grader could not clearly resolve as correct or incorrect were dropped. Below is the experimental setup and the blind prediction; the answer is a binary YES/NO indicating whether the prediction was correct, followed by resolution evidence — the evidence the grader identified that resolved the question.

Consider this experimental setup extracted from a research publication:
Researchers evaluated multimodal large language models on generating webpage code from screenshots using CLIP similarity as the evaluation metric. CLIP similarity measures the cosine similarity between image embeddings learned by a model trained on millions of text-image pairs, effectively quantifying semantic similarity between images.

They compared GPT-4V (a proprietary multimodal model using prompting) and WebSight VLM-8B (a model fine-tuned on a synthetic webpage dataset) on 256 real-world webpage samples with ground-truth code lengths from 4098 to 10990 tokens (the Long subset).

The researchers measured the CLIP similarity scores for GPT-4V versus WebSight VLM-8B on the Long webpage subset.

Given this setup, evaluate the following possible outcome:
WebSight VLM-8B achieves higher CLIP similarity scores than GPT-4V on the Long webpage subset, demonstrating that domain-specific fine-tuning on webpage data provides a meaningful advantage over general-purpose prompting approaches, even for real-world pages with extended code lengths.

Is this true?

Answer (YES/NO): NO